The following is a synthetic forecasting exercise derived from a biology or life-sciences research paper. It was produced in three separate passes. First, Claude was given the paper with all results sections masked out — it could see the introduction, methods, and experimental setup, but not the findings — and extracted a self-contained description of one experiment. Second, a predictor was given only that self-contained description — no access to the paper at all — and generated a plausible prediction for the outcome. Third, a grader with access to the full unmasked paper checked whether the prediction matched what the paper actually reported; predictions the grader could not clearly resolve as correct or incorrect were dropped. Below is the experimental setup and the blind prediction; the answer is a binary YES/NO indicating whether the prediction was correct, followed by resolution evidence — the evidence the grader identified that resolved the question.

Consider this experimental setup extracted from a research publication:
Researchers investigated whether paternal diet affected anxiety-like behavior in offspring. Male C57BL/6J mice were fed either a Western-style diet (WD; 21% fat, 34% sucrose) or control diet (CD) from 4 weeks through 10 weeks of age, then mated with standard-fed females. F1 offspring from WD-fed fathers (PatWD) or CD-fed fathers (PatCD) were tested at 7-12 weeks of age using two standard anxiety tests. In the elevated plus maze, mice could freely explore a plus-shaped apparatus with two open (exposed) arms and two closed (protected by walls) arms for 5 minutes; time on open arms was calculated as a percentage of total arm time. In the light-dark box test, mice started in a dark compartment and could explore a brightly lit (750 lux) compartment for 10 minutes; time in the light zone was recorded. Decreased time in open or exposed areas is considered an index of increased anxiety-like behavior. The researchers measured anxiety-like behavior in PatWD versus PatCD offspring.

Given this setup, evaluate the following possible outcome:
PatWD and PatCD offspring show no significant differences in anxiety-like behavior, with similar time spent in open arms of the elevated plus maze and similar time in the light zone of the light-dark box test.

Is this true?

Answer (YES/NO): YES